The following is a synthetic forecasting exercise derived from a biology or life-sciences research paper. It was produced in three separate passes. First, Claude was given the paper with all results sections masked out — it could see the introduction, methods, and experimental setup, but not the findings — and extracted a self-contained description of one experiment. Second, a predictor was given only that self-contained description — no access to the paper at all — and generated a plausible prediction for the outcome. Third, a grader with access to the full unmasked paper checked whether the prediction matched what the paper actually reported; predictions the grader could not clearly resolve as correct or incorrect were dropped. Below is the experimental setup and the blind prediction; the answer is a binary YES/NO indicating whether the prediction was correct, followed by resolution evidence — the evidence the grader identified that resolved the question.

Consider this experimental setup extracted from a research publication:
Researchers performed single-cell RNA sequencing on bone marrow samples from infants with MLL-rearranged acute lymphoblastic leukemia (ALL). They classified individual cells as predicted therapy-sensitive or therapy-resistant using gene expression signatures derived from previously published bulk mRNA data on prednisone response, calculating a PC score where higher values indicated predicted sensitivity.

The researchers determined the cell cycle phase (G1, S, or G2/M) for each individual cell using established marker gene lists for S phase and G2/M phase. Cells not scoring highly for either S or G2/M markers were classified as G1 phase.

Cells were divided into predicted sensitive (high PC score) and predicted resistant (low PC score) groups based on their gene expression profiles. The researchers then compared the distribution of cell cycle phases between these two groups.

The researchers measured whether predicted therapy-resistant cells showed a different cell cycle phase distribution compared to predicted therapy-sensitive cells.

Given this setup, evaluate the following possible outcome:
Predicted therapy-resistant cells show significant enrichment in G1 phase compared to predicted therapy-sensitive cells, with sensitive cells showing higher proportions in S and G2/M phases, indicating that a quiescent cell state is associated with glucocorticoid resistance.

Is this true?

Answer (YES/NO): YES